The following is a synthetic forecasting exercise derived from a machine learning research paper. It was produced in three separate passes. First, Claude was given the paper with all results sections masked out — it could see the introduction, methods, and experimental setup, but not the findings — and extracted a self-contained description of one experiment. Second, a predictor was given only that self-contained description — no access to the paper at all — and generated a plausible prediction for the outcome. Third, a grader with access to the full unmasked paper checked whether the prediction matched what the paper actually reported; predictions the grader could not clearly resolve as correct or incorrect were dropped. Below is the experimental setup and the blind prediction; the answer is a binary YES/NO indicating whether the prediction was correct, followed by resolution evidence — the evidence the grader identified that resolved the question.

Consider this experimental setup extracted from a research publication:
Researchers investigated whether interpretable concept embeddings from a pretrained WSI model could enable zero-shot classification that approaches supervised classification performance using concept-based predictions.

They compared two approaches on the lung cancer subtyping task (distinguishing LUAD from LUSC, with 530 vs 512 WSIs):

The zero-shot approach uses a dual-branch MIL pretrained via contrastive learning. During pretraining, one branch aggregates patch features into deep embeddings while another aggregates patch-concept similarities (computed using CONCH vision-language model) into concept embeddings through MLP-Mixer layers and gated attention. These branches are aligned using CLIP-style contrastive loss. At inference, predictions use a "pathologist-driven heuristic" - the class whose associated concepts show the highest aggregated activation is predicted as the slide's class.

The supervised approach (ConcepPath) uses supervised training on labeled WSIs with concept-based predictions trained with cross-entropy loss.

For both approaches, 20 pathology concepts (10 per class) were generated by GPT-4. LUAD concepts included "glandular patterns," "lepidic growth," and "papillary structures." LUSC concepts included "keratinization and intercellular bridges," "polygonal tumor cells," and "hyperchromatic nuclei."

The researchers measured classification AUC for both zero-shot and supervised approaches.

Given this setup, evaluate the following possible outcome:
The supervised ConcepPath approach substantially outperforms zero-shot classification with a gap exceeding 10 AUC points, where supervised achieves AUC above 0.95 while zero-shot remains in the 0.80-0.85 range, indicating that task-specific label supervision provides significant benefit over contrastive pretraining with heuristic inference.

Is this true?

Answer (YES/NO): NO